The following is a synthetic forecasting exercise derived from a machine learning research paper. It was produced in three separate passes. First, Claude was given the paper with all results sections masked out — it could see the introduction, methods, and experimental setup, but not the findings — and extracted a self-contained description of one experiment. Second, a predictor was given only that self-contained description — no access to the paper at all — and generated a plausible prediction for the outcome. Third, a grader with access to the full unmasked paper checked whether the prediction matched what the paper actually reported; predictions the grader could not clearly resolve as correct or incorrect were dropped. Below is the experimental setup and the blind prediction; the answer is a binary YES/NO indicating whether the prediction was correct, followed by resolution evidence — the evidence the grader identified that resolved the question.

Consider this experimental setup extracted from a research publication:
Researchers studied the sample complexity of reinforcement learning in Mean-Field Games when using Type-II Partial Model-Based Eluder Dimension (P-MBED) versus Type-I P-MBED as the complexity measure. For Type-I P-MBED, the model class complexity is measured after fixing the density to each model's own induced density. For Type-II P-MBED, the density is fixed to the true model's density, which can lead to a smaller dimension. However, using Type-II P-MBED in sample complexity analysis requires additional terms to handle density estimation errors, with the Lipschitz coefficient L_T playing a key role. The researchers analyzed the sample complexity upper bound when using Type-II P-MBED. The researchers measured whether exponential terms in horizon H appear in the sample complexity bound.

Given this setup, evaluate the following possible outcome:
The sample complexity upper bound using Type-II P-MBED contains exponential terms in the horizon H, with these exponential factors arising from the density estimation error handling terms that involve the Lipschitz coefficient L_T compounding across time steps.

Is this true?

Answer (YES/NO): YES